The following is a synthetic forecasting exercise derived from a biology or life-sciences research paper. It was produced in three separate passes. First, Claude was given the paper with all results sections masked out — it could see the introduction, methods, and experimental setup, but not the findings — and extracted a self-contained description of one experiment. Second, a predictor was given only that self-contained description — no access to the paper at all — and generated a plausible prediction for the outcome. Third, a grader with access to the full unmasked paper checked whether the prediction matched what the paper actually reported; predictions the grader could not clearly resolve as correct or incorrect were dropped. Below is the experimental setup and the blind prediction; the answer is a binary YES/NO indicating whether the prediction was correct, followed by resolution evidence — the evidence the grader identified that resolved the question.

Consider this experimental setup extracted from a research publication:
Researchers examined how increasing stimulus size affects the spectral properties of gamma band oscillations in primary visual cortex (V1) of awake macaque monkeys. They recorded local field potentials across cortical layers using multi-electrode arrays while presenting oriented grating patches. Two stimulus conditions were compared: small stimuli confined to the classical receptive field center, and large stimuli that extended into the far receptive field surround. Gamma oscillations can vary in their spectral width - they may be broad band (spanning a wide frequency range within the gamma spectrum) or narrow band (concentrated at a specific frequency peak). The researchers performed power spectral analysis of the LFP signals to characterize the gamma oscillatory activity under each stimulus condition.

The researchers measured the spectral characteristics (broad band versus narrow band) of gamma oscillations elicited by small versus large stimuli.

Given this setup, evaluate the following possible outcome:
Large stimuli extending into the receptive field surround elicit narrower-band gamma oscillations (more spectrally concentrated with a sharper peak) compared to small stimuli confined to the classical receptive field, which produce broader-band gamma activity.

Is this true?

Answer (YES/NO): YES